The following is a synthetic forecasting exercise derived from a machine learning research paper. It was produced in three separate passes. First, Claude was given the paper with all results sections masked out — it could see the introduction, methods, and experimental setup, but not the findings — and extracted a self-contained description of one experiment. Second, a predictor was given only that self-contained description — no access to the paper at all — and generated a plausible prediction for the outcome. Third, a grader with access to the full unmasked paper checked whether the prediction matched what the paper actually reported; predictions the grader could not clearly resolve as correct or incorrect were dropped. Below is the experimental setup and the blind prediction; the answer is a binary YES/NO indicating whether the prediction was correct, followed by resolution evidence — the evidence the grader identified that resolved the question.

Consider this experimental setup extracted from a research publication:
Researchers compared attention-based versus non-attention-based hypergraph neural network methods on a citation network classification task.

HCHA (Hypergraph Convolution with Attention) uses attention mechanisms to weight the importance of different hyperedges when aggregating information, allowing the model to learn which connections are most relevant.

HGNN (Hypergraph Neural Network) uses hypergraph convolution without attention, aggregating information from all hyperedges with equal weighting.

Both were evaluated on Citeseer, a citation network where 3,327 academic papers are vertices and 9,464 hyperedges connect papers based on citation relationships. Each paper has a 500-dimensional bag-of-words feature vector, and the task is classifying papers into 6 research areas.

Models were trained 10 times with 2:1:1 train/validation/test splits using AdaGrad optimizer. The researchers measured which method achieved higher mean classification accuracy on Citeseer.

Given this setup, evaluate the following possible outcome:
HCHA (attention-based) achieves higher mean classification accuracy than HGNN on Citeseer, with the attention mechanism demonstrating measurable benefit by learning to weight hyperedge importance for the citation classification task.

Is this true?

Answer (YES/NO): NO